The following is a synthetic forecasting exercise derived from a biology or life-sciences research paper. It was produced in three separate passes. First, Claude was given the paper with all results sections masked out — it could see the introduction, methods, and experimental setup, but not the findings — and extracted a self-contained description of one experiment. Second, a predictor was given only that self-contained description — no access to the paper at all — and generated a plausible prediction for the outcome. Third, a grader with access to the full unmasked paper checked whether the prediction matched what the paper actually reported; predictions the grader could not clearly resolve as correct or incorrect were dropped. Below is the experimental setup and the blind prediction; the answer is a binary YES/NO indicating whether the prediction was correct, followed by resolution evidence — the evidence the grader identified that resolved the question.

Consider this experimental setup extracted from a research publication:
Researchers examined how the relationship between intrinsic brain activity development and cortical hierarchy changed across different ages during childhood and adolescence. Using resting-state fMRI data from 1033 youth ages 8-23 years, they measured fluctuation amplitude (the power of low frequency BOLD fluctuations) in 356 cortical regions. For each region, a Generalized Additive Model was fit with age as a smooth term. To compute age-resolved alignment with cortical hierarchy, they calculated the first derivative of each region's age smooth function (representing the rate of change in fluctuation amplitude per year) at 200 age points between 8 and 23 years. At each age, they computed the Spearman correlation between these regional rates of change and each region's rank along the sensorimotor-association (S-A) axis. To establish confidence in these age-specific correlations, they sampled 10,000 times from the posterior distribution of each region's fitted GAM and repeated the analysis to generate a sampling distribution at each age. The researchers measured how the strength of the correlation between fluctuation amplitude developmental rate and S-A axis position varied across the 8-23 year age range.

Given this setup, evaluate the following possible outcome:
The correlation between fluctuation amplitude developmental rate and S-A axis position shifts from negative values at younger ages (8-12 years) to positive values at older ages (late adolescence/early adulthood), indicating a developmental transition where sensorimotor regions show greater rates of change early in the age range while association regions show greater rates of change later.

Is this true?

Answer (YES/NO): NO